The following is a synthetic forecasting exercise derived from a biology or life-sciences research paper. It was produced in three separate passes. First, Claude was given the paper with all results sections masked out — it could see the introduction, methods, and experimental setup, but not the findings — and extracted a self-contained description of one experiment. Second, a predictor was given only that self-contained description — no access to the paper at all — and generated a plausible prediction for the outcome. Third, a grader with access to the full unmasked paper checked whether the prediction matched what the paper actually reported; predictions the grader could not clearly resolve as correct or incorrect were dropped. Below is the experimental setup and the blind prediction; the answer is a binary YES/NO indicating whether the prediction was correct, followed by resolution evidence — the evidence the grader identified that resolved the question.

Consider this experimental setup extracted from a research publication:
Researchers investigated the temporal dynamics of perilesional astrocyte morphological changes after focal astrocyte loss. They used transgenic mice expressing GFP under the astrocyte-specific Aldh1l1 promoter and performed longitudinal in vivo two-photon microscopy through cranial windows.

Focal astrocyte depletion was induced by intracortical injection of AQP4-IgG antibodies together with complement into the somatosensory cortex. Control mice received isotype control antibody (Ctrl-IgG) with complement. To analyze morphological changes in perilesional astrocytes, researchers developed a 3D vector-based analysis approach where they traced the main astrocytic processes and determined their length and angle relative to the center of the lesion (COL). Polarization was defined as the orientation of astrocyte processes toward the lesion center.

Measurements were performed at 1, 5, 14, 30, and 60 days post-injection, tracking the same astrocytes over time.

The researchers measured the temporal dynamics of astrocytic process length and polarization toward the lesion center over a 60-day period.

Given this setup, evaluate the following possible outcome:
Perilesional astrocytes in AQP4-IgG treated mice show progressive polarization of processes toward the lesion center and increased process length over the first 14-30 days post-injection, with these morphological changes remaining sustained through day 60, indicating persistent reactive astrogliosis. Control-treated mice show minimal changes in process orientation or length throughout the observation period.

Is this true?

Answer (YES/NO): NO